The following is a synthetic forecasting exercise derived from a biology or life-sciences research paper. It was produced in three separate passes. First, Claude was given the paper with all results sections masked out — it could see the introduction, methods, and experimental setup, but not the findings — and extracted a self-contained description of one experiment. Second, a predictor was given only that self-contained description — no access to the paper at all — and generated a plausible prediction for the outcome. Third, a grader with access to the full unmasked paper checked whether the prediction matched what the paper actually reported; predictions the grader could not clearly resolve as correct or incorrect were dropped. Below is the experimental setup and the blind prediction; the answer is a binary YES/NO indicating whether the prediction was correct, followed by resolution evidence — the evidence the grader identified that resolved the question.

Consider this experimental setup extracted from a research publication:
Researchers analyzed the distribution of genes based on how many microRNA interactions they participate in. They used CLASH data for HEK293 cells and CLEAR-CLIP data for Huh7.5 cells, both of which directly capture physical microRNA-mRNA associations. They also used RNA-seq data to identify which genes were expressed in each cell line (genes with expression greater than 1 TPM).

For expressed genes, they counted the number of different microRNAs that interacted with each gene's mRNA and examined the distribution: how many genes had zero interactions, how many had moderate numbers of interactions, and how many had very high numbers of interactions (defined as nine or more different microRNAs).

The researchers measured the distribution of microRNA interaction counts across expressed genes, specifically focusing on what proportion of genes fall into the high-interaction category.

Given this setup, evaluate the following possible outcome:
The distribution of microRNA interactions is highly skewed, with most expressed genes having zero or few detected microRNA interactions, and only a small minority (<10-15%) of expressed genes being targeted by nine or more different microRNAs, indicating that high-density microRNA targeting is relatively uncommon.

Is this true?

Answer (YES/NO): YES